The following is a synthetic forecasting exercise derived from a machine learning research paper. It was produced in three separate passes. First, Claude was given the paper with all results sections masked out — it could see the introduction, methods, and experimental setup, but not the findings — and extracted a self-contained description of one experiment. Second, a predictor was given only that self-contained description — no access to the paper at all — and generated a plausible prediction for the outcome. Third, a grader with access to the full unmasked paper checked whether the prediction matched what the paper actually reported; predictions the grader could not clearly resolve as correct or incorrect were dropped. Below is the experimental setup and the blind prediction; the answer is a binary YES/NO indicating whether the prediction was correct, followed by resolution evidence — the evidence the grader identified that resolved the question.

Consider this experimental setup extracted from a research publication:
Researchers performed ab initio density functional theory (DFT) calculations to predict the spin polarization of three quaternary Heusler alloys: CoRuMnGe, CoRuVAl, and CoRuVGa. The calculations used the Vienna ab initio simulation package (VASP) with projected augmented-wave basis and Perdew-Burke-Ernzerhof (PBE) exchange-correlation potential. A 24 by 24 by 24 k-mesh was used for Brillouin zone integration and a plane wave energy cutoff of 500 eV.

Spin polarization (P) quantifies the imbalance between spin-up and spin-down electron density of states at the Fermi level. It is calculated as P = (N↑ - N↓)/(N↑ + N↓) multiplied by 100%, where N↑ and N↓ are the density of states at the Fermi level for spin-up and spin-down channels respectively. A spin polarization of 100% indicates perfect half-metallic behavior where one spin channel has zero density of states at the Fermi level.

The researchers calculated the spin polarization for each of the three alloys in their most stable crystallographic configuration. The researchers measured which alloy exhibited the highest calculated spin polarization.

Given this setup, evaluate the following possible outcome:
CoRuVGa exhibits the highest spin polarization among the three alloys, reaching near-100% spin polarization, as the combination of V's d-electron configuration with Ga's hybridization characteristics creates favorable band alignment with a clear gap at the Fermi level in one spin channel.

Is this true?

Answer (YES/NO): YES